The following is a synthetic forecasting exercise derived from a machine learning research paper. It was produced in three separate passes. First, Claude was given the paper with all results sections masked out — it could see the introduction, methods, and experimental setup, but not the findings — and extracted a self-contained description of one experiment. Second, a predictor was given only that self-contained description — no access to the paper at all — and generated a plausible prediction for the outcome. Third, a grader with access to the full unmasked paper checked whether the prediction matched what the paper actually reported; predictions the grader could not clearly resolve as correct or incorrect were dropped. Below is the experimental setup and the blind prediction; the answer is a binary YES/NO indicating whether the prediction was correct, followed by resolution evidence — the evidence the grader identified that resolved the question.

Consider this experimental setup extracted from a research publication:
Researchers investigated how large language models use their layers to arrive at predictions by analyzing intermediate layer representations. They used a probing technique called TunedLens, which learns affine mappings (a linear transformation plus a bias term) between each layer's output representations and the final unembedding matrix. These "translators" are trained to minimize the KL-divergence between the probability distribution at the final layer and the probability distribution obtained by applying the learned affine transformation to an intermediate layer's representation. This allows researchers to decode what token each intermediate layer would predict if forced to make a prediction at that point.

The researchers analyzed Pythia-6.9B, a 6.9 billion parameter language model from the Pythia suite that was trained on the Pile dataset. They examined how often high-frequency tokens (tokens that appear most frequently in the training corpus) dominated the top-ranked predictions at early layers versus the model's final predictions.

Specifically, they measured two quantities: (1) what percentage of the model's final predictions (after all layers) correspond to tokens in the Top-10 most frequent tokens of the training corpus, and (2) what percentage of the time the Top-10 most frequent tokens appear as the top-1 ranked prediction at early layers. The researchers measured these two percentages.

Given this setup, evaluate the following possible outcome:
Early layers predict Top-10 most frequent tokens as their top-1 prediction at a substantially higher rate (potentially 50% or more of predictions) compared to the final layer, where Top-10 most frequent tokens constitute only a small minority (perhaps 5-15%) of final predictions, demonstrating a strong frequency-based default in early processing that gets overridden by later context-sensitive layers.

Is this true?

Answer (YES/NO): NO